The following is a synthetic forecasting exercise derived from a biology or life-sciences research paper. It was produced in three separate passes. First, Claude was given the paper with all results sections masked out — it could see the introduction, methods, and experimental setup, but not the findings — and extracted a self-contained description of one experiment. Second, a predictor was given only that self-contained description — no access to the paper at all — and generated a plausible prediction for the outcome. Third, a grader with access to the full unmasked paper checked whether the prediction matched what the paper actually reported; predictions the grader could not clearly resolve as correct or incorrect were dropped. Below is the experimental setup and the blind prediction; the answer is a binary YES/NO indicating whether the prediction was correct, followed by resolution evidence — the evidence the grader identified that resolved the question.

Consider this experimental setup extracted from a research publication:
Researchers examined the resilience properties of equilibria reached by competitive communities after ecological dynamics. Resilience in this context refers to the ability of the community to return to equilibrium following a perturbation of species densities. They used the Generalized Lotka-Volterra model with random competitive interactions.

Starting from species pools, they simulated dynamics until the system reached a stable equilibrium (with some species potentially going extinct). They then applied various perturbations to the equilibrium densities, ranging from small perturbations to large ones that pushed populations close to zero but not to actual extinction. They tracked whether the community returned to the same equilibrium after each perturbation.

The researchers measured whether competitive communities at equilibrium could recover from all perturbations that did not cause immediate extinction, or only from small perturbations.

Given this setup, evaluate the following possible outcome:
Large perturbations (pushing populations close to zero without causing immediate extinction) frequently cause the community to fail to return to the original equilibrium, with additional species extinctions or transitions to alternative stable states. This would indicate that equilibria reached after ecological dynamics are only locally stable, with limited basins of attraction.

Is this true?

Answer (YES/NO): NO